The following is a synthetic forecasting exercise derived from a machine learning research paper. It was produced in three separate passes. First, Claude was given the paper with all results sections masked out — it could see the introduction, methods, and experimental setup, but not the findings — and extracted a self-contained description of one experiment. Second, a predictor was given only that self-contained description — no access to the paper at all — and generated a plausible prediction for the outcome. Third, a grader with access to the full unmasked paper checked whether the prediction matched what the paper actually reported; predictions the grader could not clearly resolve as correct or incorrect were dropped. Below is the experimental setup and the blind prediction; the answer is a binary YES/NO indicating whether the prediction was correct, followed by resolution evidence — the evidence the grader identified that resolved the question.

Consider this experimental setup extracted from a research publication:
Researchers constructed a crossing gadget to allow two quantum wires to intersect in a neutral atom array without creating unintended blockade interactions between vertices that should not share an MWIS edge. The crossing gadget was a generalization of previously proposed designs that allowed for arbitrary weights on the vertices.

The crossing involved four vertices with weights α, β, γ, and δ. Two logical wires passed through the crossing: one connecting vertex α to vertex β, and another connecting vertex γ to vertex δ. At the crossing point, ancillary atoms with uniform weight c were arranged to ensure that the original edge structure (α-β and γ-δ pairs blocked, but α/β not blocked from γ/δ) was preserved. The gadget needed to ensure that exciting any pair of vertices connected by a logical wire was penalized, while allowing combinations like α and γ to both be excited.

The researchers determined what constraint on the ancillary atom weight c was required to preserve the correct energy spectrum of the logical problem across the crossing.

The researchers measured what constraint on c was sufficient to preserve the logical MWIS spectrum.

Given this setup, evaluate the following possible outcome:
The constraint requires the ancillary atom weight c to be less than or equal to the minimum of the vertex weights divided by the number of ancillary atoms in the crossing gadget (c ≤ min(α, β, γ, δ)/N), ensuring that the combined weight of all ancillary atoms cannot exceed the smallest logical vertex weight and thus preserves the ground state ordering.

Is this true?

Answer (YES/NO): NO